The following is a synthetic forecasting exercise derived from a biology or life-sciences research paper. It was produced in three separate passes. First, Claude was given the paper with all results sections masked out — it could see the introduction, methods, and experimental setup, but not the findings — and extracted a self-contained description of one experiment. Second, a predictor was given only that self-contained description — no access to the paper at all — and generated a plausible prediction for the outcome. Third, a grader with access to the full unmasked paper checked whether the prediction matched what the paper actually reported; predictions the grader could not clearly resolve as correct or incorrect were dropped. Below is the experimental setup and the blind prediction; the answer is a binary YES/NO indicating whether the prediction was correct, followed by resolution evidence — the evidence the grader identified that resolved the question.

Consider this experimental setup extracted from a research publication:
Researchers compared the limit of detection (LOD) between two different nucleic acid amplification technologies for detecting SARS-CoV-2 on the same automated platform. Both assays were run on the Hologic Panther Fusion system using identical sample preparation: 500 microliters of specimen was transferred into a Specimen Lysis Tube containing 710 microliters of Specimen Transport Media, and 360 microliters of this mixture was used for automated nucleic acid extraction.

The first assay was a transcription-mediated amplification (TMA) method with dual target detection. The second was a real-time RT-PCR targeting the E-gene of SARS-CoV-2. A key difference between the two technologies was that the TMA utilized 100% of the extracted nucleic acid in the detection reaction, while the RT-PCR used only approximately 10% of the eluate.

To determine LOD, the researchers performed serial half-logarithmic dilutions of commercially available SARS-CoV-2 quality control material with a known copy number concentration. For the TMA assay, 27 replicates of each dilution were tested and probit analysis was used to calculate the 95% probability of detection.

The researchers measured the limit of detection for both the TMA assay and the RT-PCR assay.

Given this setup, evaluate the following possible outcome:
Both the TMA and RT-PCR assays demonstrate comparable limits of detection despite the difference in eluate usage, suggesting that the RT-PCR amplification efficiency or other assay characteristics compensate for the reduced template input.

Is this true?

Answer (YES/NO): YES